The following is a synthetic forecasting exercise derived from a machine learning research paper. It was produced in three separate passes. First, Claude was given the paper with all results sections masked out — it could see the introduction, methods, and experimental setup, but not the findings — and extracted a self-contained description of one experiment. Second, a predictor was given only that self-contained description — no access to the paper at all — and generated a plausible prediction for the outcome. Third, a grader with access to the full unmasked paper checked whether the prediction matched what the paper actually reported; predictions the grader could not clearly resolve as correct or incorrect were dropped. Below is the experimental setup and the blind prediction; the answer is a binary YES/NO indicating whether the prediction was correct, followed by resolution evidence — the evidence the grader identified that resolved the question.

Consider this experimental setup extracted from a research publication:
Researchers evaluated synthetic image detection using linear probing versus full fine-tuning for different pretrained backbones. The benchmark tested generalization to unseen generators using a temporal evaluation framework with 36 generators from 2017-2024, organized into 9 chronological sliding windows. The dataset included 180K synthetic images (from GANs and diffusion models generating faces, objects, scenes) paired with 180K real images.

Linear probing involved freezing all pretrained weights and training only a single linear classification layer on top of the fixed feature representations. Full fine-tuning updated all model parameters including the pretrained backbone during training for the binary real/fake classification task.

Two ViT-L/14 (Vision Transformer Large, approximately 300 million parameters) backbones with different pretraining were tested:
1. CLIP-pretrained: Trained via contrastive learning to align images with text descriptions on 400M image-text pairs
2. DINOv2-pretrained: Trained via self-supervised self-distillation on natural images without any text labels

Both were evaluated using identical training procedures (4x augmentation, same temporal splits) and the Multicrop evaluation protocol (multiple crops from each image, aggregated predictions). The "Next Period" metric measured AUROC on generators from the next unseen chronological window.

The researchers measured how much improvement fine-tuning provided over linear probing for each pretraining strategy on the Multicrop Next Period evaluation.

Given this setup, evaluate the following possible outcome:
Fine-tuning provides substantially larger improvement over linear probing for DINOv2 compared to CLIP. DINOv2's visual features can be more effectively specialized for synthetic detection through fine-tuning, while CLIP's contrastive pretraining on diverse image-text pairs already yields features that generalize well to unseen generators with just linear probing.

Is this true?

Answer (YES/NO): NO